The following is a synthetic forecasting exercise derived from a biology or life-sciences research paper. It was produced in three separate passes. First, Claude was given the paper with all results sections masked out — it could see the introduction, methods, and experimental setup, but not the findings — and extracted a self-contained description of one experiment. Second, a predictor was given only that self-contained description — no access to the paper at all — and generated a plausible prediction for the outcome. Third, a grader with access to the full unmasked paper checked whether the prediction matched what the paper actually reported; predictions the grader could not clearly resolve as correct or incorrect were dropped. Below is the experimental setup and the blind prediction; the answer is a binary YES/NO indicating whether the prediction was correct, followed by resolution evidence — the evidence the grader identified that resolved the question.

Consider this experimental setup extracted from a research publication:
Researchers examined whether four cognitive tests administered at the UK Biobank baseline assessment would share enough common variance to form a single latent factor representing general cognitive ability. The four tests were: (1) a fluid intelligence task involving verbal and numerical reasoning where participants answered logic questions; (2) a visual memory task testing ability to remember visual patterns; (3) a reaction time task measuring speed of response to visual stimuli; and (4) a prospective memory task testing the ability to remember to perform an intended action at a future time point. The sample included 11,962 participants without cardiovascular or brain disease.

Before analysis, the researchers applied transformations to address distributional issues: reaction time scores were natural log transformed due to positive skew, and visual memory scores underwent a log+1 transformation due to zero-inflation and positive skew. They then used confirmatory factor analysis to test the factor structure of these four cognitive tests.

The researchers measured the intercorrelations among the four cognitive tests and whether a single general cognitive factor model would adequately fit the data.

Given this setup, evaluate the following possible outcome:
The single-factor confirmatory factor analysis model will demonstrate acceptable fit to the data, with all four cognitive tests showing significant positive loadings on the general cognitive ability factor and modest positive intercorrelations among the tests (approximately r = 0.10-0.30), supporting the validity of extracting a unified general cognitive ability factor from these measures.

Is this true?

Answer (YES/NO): NO